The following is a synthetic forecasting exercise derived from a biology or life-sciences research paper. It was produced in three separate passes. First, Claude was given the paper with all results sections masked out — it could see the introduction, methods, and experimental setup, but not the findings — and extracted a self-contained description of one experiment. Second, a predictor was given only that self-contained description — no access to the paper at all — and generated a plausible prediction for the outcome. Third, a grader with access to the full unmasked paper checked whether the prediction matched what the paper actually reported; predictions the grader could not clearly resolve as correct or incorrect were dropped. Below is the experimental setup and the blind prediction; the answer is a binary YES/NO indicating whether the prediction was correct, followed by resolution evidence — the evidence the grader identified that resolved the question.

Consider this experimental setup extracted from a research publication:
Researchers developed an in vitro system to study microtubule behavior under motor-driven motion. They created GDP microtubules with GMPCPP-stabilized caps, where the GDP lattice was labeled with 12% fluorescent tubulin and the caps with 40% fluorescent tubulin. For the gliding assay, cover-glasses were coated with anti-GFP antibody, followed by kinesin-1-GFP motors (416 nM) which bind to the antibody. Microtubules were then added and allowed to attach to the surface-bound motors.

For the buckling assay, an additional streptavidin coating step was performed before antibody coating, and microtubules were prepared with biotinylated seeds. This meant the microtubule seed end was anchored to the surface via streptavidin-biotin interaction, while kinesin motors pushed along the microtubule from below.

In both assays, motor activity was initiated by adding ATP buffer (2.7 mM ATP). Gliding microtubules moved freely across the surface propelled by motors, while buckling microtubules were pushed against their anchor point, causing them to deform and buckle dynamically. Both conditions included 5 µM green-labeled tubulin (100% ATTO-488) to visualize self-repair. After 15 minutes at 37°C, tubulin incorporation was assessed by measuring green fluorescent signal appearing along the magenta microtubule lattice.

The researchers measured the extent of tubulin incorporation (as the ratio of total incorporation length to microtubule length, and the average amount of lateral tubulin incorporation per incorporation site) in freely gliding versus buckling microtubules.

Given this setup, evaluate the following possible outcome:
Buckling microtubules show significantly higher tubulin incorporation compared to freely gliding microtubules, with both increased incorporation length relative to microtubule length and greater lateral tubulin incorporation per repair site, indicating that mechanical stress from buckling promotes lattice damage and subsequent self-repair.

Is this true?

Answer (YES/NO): YES